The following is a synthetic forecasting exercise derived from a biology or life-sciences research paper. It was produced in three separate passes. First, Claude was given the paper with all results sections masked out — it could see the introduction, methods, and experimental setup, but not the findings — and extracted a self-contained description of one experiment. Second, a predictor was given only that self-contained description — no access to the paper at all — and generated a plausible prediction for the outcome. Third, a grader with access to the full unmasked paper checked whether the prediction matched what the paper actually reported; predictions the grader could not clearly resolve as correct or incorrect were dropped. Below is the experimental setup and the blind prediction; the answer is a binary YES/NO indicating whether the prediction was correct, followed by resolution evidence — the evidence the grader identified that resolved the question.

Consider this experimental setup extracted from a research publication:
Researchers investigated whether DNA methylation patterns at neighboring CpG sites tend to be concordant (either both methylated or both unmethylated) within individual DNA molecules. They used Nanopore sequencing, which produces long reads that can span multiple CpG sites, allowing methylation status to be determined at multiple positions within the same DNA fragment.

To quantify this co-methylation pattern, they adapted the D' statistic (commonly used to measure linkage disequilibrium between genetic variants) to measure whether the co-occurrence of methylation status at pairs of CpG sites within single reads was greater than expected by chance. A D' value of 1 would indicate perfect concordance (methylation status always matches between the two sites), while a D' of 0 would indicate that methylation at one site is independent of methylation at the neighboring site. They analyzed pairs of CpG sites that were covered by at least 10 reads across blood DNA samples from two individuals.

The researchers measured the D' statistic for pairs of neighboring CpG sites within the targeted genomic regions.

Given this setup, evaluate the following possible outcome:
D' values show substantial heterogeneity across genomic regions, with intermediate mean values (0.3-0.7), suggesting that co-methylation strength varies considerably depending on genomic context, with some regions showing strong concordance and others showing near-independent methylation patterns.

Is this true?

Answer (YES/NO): NO